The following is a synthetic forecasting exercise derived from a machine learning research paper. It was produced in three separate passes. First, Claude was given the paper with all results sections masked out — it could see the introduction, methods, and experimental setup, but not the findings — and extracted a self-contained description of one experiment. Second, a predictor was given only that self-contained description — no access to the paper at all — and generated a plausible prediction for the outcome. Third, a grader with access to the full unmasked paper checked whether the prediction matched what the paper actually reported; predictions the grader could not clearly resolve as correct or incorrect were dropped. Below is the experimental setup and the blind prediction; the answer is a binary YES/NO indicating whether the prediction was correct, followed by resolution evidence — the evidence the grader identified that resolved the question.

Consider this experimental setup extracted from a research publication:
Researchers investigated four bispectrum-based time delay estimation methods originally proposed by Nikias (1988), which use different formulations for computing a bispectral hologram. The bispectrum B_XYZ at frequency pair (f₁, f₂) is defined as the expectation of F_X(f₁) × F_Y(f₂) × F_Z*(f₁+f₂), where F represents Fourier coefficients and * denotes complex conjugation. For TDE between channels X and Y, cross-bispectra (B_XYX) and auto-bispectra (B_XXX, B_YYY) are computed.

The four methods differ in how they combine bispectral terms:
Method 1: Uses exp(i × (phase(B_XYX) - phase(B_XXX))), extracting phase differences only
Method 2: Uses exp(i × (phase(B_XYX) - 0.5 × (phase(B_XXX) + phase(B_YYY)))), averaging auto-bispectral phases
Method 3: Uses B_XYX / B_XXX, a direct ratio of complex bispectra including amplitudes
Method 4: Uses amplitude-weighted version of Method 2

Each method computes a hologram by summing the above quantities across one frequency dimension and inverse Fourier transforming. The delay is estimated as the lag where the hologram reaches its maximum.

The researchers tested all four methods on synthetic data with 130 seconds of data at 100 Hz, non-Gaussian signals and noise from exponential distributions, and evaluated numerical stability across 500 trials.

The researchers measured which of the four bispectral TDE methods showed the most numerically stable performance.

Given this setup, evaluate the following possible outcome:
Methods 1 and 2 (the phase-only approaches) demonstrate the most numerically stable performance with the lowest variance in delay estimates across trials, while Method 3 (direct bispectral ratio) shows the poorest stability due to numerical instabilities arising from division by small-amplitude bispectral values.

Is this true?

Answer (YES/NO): NO